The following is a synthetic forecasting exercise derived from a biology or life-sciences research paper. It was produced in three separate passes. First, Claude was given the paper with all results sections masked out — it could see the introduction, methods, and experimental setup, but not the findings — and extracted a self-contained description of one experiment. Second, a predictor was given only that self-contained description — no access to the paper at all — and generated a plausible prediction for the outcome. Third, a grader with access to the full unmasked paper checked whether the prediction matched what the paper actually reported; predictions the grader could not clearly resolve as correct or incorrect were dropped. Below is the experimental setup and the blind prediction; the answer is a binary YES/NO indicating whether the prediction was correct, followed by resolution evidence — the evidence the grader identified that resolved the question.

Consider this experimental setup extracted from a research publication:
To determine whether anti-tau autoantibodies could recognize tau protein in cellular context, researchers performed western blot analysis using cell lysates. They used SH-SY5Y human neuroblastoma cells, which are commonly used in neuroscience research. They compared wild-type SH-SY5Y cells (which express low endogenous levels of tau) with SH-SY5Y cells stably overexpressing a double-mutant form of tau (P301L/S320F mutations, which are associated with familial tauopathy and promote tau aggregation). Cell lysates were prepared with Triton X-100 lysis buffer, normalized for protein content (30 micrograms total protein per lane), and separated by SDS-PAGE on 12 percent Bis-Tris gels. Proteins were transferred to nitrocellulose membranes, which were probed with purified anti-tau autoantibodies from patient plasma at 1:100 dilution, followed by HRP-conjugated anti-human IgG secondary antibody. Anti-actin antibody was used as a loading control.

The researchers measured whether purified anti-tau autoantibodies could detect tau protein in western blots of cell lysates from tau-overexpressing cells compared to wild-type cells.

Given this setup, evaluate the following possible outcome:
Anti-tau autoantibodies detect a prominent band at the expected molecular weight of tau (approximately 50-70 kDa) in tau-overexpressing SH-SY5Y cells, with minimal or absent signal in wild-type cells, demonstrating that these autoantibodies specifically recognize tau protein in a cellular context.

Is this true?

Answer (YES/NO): YES